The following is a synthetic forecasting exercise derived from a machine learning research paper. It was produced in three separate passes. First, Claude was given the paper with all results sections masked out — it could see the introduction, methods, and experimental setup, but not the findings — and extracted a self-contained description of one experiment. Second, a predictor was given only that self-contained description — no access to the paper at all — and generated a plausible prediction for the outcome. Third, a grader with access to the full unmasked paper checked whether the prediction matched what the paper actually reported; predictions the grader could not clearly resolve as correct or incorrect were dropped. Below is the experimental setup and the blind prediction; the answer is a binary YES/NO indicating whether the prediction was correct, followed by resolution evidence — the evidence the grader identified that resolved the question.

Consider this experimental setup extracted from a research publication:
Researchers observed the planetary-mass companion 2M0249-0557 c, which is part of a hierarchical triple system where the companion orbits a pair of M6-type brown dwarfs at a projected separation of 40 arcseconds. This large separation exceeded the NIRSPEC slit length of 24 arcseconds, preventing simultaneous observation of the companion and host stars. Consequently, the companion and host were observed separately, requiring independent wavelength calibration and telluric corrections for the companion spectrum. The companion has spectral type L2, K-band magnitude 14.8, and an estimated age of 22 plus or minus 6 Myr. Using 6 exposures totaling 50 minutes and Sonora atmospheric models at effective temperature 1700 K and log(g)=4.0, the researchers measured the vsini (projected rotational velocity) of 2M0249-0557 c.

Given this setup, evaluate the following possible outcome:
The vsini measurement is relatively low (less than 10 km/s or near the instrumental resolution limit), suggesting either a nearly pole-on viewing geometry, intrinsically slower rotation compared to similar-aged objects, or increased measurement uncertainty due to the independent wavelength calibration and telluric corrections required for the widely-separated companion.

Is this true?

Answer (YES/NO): NO